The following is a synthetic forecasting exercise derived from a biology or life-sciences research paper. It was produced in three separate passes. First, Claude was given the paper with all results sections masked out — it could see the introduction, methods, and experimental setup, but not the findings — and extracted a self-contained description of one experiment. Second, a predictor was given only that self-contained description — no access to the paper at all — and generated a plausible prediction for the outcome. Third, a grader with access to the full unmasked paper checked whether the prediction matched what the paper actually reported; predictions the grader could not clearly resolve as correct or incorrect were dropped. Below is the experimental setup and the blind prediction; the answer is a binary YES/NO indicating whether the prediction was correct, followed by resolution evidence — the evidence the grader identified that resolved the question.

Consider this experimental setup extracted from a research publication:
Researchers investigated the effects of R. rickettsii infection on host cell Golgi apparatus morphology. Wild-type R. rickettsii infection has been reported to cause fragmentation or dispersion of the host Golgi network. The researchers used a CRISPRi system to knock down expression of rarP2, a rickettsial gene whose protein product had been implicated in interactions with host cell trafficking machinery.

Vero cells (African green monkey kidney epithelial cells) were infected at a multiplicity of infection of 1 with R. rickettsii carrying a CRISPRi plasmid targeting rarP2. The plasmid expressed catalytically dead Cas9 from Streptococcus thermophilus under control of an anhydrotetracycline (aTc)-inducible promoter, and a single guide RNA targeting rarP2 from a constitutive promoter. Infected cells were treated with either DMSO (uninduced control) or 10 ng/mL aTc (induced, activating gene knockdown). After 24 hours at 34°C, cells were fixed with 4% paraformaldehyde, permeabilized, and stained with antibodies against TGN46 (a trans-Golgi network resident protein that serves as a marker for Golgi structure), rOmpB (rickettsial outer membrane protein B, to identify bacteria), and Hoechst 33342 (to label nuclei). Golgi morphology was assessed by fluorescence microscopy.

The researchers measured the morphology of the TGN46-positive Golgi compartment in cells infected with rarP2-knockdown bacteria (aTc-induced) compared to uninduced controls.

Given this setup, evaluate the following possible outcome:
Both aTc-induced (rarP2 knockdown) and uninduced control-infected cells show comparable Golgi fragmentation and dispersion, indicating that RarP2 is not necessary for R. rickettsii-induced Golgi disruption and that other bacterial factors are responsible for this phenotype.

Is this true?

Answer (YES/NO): NO